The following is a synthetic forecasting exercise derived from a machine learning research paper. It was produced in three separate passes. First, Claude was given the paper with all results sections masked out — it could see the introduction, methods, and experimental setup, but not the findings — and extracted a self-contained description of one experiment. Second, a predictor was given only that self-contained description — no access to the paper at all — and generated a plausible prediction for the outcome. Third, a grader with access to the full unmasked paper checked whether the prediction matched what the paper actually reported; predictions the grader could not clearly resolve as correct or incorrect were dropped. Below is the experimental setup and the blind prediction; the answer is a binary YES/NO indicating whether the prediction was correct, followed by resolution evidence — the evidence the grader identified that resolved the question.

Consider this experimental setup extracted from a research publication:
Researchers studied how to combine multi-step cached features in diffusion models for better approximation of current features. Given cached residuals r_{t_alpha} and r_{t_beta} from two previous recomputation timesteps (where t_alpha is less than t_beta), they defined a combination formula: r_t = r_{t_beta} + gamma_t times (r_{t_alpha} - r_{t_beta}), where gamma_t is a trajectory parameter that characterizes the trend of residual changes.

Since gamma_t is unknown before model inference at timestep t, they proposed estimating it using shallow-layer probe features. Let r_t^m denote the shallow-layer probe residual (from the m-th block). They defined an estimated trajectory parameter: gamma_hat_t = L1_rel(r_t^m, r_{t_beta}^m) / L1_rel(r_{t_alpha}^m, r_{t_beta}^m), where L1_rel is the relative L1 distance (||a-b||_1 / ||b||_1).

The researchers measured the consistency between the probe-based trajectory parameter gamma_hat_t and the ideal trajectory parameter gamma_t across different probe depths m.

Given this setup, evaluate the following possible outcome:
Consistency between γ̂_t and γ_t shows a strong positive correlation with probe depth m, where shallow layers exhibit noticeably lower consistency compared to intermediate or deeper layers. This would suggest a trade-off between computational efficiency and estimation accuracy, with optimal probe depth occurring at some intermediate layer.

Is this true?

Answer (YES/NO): NO